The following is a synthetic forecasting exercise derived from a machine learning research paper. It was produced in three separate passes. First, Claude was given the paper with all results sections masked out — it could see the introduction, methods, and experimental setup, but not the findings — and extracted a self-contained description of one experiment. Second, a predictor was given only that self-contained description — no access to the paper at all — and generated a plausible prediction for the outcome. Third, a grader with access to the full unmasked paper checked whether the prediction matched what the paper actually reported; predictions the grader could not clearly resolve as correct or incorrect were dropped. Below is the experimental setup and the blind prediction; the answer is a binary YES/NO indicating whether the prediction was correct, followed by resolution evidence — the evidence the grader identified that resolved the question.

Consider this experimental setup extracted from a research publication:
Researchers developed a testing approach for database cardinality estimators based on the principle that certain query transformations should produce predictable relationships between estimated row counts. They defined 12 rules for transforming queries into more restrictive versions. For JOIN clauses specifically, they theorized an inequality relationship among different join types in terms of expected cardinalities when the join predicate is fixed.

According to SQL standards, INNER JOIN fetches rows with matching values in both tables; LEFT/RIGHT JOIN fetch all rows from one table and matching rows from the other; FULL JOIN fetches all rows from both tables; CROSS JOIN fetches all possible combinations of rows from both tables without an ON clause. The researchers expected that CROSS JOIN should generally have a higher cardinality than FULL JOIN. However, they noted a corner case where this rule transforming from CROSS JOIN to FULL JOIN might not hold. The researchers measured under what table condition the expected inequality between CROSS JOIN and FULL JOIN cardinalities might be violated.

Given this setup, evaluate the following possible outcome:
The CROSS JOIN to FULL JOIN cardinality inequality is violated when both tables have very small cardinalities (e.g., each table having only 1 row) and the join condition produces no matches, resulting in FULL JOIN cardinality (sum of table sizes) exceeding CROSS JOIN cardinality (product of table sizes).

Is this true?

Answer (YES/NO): NO